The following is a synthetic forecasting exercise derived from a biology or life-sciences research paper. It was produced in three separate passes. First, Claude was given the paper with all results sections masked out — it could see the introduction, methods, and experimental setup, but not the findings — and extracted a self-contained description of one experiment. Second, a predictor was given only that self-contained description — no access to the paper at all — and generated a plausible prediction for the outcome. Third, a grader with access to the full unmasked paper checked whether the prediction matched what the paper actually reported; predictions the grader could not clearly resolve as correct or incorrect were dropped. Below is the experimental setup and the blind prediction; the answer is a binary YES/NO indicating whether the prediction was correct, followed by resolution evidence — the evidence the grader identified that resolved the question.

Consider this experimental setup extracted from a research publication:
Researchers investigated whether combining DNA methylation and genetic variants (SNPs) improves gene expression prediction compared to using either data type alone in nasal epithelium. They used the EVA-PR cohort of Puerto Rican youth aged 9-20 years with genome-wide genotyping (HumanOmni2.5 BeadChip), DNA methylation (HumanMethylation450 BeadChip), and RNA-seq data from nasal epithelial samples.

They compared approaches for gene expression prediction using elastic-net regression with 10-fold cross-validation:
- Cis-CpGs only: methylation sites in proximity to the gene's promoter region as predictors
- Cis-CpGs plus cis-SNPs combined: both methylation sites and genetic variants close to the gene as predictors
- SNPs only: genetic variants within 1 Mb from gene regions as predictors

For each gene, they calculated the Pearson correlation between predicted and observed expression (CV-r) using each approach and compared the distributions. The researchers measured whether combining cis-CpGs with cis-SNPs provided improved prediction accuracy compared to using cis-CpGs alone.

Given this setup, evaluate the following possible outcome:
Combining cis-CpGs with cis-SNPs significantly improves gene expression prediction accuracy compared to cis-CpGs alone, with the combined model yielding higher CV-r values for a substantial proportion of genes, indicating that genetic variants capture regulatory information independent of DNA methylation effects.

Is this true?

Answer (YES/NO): NO